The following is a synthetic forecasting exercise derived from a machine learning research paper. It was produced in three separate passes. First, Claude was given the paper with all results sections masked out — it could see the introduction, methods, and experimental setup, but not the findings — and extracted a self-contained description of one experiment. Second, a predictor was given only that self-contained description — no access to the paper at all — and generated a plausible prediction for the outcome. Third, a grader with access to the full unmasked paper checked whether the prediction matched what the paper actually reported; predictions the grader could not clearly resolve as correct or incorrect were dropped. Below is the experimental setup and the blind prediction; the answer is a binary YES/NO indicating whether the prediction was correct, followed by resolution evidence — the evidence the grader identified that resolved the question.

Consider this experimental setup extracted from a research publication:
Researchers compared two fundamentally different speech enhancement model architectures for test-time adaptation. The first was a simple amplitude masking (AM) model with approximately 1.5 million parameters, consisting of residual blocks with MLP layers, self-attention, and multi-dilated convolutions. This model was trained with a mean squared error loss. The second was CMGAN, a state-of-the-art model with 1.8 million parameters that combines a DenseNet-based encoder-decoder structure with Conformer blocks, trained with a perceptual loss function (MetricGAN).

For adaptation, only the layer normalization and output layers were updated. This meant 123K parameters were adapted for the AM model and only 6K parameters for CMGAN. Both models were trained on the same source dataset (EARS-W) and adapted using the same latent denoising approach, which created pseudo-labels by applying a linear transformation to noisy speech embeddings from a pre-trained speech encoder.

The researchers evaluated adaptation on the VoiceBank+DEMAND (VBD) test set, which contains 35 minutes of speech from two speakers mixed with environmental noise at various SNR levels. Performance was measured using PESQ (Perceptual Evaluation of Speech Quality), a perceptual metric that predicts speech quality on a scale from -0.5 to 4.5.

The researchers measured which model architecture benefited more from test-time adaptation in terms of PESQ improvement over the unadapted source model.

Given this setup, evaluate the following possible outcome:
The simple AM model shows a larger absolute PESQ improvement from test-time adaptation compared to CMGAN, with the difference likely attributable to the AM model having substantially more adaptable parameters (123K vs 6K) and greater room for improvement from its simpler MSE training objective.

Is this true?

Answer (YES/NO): YES